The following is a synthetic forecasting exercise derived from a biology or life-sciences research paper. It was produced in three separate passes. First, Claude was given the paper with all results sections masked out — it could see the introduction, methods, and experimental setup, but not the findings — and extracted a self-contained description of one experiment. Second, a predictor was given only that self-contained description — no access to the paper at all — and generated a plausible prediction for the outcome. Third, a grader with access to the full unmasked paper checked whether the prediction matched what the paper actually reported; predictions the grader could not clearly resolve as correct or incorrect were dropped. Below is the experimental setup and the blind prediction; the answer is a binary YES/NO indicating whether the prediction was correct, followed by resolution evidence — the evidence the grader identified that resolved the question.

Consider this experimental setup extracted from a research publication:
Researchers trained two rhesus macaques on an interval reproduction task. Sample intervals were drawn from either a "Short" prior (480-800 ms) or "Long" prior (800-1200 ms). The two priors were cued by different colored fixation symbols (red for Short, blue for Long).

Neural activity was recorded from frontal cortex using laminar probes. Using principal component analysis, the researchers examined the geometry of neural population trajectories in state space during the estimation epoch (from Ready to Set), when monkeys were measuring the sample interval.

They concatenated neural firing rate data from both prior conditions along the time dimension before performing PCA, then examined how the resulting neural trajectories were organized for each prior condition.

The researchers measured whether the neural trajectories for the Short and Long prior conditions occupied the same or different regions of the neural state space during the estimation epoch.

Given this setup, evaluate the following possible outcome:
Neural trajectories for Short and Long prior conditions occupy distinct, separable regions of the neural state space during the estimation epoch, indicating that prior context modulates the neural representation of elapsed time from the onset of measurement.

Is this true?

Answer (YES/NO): YES